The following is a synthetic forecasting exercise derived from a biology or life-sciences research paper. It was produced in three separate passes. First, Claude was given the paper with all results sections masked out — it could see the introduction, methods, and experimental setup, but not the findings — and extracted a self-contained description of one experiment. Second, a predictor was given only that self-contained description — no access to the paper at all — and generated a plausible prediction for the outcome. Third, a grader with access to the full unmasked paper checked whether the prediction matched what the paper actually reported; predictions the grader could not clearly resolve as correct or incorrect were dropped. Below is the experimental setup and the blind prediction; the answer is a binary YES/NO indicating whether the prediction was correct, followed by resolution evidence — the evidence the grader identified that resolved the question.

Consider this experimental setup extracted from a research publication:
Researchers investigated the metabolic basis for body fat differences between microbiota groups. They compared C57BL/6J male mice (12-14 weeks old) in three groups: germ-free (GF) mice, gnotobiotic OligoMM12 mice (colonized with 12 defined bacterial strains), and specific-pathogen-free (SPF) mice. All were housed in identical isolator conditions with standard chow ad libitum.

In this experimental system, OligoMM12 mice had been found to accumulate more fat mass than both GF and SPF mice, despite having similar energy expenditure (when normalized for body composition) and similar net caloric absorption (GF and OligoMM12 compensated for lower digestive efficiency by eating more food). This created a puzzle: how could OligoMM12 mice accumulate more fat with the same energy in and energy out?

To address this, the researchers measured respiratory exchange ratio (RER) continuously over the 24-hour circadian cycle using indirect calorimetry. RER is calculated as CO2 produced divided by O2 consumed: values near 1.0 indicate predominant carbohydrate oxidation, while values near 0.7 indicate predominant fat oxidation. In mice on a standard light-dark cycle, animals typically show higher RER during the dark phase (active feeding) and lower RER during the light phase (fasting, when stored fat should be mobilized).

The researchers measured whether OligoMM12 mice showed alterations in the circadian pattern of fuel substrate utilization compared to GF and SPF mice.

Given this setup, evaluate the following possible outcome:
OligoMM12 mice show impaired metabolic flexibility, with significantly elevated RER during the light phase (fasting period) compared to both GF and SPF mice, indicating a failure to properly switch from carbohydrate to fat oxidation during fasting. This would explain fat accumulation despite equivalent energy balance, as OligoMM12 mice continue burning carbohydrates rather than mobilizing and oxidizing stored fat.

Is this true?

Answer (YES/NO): NO